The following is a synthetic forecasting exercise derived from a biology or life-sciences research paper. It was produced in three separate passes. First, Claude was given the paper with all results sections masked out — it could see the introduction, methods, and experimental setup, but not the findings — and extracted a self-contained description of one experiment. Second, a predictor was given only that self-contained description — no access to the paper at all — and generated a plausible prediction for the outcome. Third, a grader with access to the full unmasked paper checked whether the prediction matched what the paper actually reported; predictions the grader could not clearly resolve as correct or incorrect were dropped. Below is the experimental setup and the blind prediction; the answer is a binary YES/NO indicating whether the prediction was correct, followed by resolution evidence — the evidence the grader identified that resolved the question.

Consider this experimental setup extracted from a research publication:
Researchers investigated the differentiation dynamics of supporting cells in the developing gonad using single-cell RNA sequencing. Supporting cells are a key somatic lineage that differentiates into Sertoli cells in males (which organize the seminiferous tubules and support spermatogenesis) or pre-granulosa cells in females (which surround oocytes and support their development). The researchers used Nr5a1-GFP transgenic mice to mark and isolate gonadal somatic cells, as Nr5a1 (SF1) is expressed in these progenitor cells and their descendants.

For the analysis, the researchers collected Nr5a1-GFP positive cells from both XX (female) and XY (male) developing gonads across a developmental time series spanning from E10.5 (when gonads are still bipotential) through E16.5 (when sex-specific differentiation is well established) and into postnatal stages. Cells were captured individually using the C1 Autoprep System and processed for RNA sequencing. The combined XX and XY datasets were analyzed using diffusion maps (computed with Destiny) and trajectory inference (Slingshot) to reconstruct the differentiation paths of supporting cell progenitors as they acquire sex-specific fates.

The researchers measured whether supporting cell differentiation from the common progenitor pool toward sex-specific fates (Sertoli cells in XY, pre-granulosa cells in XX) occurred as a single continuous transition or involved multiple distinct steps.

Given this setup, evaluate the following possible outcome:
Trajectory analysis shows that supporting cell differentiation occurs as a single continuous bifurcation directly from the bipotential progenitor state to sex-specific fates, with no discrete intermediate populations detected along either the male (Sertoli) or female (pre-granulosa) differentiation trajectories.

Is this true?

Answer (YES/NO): NO